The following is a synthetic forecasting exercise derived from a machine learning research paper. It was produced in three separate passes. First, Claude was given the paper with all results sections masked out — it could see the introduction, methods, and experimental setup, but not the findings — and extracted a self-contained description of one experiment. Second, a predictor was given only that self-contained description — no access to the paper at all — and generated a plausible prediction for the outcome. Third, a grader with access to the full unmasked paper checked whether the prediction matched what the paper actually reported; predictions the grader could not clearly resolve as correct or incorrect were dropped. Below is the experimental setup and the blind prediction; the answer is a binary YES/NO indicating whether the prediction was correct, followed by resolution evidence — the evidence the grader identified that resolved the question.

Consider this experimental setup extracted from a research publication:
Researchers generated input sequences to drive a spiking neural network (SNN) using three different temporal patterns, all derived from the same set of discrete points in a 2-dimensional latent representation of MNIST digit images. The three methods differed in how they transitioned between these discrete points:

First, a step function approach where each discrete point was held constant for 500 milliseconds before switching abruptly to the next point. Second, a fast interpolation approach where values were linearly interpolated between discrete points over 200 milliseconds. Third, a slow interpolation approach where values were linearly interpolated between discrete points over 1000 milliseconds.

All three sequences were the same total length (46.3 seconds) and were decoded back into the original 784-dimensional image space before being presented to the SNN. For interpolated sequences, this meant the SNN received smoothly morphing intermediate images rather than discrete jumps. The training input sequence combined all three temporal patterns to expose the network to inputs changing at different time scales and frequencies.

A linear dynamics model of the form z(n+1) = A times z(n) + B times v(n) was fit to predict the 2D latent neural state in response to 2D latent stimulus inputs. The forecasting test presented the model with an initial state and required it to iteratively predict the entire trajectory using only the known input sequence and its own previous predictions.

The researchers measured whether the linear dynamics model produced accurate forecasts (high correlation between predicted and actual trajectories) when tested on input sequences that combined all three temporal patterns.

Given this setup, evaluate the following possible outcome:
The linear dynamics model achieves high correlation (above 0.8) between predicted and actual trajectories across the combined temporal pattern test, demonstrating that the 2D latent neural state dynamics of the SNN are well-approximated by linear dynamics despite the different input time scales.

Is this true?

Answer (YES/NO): NO